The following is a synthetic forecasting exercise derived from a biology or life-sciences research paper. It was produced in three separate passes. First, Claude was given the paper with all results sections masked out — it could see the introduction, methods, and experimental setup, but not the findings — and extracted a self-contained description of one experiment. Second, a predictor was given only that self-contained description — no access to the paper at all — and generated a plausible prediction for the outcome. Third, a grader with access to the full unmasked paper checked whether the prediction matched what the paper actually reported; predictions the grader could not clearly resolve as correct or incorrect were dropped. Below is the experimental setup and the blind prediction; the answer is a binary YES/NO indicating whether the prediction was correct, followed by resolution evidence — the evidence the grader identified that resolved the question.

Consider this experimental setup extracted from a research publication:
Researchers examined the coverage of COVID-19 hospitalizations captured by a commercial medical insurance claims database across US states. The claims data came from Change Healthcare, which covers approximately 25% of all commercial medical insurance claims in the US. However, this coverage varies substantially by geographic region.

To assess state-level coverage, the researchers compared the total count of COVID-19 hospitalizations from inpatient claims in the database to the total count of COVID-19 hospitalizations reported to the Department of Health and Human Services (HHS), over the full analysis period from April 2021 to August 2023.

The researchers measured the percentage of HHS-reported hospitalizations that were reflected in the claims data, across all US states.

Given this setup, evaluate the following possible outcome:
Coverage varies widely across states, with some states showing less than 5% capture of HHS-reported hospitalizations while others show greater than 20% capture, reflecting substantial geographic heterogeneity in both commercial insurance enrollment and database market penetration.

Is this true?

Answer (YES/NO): NO